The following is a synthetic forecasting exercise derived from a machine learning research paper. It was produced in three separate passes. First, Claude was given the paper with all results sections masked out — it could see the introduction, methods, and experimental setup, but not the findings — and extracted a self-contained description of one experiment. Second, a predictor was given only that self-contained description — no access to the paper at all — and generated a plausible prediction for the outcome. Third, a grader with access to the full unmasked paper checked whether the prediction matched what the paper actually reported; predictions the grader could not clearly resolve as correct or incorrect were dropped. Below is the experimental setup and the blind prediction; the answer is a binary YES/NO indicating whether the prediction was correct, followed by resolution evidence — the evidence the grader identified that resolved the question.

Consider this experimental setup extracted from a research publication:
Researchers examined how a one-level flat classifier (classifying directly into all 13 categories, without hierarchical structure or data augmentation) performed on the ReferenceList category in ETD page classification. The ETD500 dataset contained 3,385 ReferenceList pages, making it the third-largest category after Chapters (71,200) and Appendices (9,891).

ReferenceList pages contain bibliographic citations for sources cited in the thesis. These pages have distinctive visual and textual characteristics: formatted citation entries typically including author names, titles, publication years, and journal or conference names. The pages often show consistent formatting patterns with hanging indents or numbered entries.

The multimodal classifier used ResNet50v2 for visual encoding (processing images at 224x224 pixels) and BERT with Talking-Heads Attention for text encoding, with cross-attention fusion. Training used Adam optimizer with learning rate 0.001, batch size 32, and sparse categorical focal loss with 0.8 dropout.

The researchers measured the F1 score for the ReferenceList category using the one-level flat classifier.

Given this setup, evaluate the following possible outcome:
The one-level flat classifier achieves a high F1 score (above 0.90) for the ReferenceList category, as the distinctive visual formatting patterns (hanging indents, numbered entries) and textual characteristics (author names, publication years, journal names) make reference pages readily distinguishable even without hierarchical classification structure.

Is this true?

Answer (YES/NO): YES